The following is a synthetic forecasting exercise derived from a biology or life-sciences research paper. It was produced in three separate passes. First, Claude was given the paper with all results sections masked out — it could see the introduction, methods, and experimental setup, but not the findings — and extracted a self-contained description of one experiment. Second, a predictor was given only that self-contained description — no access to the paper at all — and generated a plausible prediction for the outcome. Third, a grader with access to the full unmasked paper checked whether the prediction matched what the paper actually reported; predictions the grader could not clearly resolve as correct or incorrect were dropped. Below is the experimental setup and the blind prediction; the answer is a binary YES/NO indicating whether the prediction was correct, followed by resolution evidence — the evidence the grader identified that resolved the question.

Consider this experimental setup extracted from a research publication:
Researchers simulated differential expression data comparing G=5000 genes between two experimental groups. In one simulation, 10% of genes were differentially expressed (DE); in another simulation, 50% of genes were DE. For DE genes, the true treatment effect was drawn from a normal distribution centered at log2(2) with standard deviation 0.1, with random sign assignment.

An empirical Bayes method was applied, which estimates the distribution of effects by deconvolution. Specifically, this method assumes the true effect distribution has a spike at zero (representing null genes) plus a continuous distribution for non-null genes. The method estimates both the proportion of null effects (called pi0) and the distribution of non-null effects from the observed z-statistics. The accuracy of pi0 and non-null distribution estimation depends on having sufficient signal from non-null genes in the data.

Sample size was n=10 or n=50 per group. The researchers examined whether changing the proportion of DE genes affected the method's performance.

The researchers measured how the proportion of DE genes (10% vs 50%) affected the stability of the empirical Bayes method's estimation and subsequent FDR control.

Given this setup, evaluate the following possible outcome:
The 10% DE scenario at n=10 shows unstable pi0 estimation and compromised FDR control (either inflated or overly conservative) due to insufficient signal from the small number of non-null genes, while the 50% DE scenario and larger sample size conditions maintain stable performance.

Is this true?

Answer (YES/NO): NO